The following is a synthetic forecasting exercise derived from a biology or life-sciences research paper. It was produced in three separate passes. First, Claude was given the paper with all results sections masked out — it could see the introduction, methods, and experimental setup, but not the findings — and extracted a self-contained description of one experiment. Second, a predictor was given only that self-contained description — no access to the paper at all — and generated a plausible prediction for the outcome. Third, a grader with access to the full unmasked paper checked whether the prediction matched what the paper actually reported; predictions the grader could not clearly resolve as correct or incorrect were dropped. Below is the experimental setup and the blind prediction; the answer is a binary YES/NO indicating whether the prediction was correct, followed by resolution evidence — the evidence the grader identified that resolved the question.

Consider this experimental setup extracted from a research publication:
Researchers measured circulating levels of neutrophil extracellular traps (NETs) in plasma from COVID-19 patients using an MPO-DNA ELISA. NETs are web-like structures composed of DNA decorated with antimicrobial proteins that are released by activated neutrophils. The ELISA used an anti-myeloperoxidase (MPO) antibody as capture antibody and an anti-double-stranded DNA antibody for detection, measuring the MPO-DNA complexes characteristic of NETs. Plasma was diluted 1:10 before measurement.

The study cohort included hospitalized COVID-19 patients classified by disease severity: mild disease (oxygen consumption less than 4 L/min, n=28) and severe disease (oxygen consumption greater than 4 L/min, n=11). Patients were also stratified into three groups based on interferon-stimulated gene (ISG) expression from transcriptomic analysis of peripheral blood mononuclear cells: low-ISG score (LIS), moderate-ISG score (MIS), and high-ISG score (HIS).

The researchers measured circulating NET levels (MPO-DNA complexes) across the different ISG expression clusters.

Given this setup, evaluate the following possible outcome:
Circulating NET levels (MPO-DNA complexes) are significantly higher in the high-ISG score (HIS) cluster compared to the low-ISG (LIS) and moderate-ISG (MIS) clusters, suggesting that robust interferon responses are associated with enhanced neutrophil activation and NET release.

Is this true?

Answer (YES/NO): NO